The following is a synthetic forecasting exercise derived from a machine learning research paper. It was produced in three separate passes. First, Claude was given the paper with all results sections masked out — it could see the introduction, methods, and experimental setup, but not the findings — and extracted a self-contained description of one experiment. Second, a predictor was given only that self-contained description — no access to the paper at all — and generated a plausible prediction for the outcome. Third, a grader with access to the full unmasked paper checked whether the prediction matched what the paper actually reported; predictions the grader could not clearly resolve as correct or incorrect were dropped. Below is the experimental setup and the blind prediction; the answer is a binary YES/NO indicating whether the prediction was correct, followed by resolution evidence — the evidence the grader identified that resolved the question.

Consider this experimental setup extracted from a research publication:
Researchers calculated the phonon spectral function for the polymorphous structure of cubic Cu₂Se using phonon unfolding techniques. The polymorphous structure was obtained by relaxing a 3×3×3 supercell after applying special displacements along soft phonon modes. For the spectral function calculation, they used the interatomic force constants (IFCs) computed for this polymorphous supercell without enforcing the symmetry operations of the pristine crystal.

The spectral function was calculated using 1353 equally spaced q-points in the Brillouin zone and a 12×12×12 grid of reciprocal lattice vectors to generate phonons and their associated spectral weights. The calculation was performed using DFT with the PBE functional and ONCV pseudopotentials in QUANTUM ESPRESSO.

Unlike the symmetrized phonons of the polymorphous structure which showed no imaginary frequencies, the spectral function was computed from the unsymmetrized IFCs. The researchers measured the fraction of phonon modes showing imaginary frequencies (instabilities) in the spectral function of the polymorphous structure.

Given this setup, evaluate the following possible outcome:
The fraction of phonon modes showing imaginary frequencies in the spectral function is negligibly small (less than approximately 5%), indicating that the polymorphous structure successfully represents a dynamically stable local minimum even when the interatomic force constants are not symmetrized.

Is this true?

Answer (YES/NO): YES